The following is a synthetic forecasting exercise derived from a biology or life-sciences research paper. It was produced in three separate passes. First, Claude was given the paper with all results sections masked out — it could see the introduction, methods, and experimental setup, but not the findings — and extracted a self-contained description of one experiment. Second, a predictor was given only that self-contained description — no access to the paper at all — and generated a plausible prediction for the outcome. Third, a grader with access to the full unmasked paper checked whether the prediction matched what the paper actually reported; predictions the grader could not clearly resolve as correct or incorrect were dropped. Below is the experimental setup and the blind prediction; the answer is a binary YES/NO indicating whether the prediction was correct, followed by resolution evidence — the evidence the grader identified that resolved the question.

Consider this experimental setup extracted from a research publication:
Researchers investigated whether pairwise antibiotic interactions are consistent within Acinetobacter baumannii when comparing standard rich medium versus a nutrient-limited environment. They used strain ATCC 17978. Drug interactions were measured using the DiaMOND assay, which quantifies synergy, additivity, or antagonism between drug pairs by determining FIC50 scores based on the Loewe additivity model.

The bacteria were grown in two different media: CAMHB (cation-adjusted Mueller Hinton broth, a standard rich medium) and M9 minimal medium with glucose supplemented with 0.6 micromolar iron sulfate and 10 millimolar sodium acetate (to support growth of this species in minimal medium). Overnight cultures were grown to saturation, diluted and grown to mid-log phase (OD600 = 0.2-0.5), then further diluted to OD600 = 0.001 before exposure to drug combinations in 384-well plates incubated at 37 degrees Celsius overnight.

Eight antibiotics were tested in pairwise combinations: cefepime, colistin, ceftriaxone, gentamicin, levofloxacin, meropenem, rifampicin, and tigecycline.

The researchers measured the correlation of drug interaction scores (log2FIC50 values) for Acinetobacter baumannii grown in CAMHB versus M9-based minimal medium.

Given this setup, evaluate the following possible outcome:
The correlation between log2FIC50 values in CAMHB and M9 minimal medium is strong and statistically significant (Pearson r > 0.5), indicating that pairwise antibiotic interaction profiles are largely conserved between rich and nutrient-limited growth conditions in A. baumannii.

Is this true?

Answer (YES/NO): YES